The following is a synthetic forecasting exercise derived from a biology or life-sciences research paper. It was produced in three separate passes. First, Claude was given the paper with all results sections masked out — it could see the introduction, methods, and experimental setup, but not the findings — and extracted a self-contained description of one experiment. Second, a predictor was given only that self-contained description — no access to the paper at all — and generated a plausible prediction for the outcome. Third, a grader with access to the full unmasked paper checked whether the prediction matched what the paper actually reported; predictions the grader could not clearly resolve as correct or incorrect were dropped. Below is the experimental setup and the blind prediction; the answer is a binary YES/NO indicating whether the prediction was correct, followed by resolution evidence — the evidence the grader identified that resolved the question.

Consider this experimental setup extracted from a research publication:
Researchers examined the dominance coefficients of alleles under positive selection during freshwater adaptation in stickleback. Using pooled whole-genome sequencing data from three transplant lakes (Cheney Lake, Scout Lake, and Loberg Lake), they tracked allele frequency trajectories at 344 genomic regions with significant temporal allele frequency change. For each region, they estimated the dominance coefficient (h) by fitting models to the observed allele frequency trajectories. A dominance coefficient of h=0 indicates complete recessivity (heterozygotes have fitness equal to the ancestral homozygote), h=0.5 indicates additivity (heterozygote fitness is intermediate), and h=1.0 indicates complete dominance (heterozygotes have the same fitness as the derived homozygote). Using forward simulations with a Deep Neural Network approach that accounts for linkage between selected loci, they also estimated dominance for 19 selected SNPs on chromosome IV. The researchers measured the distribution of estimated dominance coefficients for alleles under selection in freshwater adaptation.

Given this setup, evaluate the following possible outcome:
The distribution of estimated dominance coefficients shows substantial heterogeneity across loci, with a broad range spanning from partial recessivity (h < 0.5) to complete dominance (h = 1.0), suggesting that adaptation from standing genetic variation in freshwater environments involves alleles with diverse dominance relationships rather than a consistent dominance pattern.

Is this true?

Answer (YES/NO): NO